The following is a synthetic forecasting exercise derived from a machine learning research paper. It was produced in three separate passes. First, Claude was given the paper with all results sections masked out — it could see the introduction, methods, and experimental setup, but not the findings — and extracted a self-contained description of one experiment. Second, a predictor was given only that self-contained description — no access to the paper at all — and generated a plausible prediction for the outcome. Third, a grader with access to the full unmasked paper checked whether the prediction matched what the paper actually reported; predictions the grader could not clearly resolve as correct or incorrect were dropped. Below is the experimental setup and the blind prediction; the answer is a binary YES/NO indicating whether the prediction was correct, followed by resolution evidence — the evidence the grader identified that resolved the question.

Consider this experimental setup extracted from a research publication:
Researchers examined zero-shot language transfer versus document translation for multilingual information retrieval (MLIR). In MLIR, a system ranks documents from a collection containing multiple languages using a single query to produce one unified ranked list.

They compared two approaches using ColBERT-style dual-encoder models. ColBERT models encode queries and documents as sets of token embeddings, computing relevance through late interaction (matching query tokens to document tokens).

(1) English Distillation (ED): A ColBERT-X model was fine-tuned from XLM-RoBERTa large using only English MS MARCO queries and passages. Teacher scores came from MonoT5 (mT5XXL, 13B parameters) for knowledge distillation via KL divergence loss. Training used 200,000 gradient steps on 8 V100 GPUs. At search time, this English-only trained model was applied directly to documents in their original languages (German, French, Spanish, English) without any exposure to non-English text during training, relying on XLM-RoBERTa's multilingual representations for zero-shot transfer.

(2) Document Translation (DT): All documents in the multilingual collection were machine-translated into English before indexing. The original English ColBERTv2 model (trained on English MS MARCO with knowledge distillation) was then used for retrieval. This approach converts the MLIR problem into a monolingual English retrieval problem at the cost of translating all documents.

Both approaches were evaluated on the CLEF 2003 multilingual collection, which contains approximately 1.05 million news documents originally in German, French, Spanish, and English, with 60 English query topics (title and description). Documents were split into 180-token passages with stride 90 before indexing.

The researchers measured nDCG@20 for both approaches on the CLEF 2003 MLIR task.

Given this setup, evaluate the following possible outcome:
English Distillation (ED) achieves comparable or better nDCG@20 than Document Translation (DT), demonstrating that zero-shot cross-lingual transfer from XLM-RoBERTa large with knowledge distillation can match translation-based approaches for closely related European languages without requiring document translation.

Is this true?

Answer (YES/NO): YES